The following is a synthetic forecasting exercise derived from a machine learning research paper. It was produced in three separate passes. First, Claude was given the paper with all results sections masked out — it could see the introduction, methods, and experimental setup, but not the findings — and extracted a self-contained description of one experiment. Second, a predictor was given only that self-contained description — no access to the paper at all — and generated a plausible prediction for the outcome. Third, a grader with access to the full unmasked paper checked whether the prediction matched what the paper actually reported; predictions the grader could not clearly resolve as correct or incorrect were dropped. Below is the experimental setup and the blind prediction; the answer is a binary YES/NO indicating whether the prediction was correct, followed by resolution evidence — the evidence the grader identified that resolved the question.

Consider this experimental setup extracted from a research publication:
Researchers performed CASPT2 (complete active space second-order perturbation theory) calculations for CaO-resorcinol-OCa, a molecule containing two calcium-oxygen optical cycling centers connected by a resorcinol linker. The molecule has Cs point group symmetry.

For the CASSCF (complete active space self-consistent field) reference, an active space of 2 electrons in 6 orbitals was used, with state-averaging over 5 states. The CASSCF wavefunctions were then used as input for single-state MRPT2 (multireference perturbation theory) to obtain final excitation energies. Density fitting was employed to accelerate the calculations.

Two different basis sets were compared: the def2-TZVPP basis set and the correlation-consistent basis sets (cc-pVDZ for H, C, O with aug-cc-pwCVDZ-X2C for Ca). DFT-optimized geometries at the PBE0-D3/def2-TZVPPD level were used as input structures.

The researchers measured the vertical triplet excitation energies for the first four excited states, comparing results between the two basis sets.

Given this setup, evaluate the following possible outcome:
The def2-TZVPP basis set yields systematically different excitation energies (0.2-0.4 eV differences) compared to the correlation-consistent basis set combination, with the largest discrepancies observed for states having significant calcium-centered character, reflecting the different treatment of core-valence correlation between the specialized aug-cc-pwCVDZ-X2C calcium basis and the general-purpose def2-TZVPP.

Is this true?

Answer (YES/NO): NO